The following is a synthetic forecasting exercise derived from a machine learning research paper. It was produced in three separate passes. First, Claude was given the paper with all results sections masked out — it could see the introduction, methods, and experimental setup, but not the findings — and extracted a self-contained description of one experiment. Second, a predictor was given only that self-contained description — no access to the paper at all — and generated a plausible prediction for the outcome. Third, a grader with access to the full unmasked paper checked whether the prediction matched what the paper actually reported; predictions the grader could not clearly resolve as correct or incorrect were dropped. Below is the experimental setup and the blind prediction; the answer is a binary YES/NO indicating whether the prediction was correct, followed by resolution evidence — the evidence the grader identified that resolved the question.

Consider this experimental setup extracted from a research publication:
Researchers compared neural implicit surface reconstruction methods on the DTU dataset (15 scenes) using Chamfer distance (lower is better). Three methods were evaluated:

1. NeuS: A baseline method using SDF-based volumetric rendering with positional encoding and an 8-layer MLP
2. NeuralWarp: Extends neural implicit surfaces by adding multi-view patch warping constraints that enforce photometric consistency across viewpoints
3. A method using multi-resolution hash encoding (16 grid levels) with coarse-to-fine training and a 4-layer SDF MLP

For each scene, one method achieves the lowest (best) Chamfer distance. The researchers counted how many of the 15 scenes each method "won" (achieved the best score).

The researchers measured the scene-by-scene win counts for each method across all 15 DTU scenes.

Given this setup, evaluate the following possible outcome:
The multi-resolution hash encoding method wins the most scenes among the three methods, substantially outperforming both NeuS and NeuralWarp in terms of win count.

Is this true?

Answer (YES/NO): NO